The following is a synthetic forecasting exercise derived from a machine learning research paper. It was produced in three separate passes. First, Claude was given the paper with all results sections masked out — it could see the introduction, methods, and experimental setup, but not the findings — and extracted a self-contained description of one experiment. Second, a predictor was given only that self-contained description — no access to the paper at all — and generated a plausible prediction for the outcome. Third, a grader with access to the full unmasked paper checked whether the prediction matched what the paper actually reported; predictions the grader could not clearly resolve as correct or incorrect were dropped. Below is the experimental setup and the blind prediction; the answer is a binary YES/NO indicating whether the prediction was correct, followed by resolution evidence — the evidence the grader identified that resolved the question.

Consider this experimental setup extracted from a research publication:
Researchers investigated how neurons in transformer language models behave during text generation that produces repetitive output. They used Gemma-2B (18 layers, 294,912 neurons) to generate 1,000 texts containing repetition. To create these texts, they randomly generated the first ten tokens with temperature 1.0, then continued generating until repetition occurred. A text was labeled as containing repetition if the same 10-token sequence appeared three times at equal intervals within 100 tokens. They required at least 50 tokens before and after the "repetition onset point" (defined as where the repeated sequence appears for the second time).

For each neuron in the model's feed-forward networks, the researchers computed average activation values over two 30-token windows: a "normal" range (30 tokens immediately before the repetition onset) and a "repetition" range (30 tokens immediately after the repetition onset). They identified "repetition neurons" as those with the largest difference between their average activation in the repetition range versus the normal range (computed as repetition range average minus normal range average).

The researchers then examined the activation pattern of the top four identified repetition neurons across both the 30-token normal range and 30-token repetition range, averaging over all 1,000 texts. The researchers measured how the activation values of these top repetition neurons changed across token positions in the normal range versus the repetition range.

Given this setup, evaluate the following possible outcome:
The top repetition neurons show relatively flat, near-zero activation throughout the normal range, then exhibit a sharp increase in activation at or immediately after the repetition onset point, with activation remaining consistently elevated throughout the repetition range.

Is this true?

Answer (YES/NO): NO